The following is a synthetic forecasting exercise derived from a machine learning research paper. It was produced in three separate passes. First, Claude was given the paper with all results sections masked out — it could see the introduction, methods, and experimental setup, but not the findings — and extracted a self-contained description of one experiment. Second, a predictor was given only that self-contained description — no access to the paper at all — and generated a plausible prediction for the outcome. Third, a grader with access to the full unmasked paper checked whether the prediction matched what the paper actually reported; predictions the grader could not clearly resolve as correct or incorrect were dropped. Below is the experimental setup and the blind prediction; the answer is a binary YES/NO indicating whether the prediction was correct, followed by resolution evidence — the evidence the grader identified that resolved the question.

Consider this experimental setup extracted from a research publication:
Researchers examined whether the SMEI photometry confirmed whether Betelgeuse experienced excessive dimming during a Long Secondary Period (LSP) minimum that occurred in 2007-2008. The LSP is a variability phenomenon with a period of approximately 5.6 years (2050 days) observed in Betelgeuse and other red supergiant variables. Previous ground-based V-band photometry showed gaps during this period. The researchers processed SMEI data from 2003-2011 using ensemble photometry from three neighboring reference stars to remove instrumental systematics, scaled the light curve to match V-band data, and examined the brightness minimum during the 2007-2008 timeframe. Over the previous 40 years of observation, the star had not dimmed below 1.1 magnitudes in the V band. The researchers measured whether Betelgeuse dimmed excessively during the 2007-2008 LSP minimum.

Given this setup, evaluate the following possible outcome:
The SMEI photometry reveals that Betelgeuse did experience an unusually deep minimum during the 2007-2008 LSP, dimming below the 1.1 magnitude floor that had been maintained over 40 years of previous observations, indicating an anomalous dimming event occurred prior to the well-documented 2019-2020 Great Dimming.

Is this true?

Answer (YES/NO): NO